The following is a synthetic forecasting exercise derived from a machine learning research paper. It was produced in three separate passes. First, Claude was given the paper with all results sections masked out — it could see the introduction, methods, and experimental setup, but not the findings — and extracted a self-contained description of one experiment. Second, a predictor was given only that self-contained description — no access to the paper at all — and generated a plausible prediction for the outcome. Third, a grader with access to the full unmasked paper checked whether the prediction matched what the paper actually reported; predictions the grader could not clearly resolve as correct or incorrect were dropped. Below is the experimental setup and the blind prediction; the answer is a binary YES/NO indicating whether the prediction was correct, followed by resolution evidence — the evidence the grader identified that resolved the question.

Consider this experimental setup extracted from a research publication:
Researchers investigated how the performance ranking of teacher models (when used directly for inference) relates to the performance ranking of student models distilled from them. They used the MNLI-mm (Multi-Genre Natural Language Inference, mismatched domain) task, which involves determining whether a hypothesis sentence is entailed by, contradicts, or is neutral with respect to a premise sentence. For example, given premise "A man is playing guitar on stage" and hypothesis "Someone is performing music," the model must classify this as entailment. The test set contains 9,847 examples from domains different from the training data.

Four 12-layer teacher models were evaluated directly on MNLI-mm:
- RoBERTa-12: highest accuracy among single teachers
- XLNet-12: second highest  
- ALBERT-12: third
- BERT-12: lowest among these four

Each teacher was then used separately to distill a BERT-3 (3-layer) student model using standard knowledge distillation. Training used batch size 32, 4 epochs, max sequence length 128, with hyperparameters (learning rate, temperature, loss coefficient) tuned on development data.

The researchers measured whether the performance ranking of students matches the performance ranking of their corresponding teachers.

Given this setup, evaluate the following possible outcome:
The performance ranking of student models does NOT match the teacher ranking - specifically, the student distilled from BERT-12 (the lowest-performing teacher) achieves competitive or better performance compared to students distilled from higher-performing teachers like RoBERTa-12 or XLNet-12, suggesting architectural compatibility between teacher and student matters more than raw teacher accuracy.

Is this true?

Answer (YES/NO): YES